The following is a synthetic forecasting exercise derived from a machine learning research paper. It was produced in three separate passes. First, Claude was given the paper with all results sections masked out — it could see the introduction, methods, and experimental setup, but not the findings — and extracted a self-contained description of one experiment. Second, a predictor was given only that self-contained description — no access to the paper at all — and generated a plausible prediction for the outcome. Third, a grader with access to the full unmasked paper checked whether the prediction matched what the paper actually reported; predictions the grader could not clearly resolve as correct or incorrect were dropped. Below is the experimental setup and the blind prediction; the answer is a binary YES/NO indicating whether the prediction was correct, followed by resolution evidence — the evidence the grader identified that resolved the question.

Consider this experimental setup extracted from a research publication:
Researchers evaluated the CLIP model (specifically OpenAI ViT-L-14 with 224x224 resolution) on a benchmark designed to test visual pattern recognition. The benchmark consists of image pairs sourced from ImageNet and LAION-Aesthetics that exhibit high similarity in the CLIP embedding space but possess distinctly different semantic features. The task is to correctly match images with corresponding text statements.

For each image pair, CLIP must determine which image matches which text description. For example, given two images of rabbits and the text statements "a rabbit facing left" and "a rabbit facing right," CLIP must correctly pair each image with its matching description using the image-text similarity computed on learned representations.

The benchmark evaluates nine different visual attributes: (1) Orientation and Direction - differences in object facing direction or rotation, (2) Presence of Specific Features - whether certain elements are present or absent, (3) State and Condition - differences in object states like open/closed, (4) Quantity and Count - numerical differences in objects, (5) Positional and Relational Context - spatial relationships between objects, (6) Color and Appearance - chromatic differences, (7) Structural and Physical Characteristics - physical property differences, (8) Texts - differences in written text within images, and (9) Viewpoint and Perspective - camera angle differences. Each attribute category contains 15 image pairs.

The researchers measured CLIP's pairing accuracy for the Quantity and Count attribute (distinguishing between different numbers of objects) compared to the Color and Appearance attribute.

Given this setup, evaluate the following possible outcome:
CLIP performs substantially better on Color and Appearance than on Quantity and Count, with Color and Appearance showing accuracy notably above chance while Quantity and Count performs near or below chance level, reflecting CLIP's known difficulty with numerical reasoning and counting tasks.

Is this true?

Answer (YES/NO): NO